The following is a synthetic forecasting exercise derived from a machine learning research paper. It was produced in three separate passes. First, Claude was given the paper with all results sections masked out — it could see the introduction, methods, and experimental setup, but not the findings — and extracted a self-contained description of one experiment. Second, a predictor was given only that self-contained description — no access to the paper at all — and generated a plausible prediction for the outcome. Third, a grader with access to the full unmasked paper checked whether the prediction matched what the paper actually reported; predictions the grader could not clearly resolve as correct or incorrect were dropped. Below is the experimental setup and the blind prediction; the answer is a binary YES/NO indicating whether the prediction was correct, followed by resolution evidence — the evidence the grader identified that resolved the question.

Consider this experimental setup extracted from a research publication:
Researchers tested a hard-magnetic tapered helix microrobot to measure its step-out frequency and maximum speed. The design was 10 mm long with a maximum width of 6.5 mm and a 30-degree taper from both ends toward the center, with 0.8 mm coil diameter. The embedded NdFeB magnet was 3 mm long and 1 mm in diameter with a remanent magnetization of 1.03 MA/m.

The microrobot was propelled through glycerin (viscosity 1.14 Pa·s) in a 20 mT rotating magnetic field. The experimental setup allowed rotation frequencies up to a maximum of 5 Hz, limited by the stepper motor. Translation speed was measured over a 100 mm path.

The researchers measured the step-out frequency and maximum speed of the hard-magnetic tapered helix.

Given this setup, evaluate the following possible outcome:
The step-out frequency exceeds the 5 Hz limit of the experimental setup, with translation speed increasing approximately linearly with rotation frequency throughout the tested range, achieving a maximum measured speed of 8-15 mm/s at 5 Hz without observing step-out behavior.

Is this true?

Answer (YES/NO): NO